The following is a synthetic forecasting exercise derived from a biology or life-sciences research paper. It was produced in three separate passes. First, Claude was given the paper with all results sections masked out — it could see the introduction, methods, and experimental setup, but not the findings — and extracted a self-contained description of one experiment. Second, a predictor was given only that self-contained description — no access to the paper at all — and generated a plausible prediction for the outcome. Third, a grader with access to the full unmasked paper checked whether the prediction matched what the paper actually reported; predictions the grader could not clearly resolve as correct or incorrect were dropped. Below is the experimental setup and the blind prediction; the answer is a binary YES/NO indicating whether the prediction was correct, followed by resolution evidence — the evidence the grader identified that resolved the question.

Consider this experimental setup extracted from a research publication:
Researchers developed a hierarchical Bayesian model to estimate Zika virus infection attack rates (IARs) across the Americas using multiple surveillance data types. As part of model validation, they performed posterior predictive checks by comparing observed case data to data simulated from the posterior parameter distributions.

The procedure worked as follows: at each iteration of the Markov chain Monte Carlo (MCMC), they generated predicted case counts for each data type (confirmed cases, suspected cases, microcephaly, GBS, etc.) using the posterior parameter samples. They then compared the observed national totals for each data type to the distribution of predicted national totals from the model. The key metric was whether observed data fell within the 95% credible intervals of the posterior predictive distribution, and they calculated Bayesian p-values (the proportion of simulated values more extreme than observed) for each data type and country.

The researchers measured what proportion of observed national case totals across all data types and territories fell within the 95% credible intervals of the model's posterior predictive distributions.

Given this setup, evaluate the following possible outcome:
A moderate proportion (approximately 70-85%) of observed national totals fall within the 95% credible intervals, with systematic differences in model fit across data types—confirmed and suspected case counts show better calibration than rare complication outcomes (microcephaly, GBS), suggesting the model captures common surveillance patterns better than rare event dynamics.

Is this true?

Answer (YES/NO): NO